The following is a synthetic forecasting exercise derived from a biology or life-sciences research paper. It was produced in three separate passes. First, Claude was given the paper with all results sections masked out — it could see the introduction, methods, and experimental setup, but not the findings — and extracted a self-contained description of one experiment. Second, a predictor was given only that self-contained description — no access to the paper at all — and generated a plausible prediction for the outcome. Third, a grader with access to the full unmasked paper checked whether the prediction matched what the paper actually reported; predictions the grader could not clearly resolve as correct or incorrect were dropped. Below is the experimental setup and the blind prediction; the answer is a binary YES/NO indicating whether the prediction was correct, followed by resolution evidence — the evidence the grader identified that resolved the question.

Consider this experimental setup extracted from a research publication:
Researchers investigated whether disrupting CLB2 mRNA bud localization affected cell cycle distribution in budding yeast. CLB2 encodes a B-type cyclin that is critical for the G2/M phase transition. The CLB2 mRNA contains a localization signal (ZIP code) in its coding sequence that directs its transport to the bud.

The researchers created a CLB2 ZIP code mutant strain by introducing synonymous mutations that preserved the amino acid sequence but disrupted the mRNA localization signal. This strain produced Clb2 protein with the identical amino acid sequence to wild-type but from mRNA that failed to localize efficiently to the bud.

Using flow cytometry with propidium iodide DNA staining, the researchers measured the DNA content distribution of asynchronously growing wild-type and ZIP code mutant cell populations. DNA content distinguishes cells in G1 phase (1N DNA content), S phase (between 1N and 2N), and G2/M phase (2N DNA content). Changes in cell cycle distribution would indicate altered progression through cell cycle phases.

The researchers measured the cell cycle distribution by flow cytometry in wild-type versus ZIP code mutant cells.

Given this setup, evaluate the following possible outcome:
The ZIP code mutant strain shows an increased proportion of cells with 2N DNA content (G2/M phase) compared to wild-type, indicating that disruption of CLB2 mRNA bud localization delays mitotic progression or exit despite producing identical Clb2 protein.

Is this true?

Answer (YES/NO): YES